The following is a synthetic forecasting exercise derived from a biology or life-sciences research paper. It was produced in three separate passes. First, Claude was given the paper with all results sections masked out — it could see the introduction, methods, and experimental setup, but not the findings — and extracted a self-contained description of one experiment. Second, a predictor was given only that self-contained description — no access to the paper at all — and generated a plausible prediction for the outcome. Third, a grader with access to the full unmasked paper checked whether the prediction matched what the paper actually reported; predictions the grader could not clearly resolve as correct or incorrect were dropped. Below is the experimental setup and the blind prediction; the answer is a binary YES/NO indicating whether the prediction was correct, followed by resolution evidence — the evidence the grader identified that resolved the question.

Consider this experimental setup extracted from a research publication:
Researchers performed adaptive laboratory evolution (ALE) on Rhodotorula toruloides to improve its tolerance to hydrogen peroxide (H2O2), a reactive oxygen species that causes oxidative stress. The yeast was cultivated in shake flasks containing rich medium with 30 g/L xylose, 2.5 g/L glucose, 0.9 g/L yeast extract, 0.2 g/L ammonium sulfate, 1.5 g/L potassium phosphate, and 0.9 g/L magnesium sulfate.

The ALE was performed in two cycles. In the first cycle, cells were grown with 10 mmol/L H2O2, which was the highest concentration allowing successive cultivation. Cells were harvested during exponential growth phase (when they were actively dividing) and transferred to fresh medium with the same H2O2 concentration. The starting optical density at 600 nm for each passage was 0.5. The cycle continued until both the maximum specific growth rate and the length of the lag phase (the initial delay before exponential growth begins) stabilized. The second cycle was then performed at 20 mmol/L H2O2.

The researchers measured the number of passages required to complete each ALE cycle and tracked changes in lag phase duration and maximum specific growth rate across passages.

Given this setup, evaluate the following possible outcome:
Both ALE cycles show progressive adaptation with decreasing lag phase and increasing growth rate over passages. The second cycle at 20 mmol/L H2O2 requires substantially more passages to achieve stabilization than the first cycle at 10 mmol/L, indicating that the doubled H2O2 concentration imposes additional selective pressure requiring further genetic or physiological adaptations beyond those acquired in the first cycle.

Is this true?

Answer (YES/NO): NO